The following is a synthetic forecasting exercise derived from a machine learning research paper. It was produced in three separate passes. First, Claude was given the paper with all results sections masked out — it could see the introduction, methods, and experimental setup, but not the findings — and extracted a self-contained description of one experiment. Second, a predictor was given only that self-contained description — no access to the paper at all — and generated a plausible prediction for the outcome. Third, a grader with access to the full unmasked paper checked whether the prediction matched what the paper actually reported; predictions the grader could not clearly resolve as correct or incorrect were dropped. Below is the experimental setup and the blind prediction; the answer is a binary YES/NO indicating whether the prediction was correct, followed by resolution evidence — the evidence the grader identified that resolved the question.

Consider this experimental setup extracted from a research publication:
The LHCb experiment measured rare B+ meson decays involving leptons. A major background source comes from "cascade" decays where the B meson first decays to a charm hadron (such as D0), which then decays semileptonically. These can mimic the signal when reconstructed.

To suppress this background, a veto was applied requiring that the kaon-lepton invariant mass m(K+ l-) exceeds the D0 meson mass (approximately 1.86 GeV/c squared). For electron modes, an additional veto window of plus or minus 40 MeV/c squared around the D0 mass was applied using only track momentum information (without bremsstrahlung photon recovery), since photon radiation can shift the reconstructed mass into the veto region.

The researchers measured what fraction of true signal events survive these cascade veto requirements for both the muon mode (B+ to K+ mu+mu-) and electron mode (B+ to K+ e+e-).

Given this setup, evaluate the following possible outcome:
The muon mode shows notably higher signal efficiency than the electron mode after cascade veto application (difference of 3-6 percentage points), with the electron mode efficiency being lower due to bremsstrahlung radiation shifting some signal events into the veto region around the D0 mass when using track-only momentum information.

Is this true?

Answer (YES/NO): NO